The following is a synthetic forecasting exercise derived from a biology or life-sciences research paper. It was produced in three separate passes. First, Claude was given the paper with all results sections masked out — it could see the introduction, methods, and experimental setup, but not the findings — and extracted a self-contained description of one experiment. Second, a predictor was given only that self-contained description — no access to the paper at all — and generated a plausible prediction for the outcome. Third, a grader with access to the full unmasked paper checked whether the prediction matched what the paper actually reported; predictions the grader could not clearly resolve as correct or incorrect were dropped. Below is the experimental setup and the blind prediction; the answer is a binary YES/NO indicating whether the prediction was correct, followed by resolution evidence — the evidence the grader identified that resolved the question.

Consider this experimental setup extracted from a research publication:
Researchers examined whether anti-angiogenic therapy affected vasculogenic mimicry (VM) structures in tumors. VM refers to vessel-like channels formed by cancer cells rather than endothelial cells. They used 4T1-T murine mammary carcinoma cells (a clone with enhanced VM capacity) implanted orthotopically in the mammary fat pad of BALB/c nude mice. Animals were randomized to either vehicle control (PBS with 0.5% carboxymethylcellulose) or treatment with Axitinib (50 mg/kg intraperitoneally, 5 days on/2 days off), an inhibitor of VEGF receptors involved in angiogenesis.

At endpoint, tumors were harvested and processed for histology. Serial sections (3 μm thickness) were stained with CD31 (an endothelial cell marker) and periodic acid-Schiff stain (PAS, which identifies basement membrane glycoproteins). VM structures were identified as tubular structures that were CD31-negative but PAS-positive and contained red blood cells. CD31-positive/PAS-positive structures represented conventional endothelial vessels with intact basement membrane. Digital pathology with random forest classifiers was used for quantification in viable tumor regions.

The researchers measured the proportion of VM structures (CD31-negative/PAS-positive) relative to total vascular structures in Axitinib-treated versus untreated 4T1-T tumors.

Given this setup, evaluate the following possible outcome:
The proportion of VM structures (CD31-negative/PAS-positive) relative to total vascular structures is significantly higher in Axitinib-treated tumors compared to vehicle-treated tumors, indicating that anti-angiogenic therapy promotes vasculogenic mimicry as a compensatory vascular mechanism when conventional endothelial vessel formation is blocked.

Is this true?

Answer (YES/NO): YES